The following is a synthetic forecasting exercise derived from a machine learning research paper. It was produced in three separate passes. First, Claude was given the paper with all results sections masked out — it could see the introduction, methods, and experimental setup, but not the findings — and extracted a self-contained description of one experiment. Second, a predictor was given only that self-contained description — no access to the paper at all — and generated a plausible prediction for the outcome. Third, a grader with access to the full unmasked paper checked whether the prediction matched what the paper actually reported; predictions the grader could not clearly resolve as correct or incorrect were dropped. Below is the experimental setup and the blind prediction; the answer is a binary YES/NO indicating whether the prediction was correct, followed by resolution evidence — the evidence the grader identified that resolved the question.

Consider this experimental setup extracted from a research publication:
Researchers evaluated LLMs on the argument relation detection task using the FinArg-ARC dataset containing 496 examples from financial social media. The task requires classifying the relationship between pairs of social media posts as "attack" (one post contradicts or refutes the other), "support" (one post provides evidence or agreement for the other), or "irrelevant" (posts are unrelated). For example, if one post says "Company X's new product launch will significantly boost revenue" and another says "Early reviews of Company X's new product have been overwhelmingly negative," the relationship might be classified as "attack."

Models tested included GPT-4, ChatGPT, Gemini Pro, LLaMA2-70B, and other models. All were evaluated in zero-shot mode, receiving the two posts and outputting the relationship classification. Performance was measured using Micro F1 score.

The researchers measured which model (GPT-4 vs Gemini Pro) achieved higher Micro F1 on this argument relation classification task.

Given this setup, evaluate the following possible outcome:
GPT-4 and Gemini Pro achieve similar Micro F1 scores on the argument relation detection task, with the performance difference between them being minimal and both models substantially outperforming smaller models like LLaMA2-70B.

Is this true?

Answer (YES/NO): NO